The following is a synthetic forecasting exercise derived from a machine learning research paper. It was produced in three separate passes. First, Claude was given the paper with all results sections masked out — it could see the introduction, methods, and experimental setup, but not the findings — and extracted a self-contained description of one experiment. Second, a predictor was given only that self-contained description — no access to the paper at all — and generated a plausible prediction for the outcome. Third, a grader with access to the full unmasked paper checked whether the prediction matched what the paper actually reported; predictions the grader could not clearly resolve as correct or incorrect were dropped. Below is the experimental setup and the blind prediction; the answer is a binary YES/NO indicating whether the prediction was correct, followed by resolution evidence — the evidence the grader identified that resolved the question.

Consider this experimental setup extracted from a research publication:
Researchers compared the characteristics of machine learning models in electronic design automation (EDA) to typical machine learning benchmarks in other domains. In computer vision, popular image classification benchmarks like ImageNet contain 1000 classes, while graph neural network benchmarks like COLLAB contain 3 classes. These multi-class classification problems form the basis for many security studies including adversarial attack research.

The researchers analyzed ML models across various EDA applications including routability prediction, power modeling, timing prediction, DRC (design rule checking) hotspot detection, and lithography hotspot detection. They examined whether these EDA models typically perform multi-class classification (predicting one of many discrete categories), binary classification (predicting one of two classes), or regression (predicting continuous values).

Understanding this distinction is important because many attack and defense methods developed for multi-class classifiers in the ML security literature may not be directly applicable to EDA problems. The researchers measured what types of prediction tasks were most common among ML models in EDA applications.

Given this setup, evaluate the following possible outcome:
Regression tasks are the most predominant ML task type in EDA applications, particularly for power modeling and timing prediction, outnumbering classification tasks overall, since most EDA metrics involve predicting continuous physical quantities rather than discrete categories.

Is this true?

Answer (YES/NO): NO